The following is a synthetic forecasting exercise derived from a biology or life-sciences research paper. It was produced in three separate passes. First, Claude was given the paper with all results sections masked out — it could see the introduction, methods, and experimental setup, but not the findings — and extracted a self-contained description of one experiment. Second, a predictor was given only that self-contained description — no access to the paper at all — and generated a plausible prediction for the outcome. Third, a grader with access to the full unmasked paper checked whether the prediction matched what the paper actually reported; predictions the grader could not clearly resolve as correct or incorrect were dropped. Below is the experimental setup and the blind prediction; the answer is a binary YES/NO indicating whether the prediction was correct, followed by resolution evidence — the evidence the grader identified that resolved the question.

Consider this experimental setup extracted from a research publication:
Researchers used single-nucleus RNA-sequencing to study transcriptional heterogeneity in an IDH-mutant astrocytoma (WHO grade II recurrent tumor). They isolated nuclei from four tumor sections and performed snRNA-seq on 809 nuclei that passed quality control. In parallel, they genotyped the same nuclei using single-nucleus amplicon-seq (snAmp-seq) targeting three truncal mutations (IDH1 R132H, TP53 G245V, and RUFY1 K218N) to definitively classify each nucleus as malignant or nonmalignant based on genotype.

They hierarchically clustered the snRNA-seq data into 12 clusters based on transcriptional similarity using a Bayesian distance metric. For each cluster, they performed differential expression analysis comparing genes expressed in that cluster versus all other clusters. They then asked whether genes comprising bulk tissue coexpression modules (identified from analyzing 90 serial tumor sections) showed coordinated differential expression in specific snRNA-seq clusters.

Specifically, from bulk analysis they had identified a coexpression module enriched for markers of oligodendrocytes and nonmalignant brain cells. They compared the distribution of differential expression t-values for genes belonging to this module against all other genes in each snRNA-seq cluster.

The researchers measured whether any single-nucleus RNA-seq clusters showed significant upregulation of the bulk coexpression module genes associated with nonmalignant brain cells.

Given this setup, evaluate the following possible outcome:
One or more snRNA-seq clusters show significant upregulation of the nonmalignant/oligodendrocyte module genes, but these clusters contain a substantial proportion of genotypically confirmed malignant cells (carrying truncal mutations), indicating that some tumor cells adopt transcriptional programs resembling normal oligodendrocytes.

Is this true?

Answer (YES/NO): NO